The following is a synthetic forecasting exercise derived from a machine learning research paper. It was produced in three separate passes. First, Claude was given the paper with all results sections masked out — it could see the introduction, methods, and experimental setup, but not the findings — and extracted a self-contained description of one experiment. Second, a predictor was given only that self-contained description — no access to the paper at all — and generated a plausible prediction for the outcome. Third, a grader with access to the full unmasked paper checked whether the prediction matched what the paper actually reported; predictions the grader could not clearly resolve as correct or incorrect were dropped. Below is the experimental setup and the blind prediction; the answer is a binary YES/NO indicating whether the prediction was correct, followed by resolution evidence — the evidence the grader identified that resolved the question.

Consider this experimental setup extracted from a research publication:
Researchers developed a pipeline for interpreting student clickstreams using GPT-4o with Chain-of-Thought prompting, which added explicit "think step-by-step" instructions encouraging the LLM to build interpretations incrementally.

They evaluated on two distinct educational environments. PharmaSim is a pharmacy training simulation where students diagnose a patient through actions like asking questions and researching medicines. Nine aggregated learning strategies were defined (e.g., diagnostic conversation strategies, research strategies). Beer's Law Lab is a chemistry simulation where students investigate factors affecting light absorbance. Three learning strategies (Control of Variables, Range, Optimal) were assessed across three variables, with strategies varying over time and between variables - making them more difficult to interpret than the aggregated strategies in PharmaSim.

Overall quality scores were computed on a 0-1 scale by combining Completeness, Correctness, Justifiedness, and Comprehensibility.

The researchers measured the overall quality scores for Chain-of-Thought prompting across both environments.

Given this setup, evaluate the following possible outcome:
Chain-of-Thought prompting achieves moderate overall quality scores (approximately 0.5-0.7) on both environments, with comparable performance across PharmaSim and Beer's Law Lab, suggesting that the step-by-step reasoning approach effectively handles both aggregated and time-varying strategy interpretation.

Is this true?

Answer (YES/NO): NO